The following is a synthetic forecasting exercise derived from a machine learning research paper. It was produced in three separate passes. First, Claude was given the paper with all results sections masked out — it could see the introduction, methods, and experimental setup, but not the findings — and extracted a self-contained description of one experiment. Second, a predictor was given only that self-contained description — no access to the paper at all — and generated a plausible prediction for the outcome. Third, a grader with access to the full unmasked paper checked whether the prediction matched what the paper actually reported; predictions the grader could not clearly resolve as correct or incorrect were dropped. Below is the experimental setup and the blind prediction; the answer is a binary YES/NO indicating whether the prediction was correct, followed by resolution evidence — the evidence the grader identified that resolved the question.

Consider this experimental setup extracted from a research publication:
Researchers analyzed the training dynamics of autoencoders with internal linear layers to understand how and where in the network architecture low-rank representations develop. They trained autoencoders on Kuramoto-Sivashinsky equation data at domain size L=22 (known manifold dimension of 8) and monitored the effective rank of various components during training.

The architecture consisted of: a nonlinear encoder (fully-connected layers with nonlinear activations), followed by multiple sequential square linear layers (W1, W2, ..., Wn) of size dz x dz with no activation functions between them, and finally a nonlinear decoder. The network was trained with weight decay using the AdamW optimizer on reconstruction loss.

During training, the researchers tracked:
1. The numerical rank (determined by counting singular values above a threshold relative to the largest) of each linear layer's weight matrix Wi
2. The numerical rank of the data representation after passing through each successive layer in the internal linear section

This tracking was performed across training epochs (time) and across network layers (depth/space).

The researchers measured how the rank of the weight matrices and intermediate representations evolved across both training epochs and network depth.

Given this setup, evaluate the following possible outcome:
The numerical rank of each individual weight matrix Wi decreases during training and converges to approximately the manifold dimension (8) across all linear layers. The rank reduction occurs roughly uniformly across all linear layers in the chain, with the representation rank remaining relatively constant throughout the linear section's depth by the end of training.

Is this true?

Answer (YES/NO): NO